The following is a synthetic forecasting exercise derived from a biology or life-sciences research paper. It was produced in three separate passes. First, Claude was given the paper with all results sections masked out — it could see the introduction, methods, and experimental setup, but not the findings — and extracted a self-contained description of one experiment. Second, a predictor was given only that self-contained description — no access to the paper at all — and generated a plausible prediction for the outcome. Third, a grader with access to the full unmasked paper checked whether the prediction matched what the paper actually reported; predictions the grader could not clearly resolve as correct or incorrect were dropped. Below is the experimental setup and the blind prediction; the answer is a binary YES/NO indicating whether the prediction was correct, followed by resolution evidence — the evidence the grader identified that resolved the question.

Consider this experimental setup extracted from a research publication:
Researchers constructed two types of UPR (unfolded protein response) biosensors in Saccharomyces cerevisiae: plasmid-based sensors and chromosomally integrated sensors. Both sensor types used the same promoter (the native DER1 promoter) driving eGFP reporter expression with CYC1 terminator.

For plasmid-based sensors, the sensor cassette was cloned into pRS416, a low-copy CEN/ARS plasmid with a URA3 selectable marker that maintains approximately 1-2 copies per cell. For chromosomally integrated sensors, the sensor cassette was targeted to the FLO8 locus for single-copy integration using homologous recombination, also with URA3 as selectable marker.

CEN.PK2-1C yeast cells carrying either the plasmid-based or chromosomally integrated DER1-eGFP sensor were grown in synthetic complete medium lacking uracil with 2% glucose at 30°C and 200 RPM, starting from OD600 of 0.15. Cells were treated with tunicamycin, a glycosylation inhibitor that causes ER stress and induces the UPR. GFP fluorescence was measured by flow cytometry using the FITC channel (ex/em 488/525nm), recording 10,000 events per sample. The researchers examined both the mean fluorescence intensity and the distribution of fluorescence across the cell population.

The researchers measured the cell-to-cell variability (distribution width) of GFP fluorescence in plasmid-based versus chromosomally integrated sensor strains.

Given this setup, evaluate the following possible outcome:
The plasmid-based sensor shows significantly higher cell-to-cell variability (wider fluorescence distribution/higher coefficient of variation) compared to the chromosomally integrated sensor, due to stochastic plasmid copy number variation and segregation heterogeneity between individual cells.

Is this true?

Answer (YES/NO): YES